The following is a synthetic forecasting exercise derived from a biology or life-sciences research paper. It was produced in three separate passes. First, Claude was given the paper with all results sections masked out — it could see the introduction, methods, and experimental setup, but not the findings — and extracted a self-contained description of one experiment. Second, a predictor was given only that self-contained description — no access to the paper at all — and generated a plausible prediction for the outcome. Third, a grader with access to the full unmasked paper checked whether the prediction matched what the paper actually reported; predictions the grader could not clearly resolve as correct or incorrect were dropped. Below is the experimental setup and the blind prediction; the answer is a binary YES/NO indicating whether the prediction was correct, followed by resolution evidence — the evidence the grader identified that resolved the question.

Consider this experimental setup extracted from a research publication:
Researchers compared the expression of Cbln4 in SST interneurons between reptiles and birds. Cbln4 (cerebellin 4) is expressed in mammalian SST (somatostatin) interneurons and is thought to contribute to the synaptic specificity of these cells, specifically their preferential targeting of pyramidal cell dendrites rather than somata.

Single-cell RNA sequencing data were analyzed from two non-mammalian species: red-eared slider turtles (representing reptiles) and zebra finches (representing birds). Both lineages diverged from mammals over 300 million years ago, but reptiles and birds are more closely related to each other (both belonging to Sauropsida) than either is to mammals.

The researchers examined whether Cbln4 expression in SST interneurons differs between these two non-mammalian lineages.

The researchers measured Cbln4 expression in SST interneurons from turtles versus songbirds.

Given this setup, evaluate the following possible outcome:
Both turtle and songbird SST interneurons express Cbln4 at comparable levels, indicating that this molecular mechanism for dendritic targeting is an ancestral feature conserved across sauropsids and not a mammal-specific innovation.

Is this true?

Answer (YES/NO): NO